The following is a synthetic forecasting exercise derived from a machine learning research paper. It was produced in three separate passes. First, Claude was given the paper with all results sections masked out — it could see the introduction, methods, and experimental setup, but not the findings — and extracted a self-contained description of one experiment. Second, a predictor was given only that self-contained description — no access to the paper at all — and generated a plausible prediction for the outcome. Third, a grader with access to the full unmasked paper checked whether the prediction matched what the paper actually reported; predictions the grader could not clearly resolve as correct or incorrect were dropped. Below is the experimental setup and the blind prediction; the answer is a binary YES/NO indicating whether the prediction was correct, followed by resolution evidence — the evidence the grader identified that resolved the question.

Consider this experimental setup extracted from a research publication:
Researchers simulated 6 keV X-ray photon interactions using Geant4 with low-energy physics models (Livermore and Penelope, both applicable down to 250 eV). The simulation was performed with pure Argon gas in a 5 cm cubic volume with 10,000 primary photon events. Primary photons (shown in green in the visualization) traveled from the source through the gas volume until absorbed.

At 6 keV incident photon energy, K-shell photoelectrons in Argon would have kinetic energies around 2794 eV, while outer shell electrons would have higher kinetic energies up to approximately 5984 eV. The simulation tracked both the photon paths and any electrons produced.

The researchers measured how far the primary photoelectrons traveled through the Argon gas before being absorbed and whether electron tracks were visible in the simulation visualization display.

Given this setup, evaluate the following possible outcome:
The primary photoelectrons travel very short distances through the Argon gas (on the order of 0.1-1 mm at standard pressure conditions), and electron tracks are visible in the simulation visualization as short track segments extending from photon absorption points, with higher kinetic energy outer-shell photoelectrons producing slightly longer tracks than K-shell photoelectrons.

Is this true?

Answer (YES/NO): NO